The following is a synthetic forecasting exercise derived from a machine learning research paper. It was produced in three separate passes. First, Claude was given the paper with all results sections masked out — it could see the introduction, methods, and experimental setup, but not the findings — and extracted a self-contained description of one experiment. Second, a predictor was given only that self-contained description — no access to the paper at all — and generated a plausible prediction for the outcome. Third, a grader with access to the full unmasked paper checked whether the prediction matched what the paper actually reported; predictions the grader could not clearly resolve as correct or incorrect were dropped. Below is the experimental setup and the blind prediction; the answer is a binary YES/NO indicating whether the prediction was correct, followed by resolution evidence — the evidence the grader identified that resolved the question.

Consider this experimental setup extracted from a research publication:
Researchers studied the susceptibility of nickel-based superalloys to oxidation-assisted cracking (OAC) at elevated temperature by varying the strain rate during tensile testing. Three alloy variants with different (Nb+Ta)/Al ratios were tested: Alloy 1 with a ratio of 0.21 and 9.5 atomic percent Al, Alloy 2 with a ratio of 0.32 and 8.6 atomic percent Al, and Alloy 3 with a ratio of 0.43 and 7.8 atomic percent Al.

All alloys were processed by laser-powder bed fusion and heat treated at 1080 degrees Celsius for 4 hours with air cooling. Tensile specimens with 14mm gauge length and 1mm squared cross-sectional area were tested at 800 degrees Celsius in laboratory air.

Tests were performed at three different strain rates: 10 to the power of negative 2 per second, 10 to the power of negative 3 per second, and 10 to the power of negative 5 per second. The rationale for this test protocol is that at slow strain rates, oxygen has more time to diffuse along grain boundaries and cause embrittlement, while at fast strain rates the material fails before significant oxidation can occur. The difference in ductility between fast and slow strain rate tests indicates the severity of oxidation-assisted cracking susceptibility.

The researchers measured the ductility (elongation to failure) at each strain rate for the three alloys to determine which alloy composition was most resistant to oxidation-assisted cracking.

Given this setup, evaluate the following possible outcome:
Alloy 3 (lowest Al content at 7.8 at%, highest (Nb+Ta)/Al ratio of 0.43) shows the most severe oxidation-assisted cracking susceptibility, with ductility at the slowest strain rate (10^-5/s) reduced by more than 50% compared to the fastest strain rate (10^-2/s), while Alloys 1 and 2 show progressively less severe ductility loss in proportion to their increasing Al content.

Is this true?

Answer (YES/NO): NO